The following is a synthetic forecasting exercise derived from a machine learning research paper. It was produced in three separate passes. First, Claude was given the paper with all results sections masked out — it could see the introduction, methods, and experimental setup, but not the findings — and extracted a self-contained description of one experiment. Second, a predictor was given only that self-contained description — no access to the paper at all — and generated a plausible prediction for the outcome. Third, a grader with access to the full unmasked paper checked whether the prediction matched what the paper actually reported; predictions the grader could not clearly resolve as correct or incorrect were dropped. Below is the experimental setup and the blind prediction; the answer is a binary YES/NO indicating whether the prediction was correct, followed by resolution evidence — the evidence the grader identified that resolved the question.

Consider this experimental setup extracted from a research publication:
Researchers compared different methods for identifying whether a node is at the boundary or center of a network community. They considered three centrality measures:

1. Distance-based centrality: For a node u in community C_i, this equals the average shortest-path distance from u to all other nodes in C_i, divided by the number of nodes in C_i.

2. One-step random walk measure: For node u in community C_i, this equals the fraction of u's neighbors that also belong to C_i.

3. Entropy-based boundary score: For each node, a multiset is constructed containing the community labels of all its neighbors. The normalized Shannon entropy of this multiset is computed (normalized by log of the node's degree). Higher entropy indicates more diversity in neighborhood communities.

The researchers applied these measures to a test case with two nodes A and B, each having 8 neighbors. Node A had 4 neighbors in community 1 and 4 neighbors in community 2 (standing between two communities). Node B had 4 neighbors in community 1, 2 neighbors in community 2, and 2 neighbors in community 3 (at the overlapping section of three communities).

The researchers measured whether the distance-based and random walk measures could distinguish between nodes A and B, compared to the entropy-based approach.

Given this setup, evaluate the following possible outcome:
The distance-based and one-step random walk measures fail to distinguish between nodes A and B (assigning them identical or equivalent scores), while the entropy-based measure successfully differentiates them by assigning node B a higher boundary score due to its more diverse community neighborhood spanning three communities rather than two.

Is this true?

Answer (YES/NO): YES